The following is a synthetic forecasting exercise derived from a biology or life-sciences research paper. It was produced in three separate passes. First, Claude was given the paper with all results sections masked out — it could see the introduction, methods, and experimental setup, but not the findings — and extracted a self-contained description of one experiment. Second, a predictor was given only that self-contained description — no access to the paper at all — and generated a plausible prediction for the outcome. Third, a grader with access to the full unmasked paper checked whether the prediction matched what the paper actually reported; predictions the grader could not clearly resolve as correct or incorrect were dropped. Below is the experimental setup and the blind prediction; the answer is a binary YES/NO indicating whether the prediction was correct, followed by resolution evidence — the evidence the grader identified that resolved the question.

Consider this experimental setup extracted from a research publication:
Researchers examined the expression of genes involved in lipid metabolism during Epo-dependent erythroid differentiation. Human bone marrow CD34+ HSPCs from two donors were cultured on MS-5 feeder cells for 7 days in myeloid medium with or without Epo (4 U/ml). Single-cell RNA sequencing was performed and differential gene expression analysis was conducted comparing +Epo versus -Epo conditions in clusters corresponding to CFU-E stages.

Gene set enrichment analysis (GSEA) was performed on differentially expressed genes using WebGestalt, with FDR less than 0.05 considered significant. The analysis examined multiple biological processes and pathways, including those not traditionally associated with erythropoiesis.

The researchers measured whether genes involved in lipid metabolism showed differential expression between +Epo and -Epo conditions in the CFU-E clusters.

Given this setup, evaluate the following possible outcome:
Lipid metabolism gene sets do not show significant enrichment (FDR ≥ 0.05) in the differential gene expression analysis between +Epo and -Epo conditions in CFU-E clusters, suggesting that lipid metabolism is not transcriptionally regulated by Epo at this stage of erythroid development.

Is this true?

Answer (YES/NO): NO